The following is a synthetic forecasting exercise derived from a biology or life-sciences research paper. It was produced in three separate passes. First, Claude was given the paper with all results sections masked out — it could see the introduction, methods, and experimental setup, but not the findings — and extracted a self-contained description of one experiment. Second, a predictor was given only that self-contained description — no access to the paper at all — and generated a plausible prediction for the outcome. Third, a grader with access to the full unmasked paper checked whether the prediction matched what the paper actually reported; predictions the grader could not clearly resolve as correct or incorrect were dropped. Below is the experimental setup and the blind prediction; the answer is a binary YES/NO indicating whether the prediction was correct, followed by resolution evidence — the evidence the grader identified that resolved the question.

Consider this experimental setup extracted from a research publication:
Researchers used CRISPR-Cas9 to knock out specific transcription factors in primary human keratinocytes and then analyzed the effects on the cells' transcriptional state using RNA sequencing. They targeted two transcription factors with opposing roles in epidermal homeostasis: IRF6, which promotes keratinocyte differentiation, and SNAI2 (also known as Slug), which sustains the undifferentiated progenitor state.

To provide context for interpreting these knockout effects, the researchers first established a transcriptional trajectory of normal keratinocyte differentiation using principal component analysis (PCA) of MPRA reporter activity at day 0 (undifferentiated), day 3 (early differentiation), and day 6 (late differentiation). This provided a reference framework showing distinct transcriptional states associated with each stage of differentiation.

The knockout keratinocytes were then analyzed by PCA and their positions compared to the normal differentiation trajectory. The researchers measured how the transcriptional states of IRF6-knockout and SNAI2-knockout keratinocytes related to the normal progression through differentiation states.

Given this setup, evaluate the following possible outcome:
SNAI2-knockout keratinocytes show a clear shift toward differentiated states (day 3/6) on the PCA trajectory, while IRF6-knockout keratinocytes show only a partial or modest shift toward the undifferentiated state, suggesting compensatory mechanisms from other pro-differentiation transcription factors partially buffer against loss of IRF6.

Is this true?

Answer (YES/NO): NO